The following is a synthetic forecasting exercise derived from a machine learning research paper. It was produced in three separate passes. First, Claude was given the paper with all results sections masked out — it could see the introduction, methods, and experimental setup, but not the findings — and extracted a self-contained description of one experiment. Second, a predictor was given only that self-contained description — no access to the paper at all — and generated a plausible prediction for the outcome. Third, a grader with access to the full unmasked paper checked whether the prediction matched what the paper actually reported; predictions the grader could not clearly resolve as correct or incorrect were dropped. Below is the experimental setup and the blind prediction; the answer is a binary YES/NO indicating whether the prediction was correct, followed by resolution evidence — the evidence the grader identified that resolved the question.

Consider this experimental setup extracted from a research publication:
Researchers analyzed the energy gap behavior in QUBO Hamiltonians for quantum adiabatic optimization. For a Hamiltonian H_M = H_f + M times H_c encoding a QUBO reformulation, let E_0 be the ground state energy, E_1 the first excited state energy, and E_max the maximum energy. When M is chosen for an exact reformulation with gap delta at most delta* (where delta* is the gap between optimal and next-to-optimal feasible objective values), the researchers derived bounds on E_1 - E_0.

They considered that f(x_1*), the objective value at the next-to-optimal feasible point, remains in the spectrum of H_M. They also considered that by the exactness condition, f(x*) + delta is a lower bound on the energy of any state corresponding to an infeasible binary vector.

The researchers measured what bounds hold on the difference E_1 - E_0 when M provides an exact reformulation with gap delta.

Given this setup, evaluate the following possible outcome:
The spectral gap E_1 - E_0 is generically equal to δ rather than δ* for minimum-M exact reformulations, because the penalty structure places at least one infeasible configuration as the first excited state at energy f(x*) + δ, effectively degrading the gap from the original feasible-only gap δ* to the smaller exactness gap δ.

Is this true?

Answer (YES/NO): YES